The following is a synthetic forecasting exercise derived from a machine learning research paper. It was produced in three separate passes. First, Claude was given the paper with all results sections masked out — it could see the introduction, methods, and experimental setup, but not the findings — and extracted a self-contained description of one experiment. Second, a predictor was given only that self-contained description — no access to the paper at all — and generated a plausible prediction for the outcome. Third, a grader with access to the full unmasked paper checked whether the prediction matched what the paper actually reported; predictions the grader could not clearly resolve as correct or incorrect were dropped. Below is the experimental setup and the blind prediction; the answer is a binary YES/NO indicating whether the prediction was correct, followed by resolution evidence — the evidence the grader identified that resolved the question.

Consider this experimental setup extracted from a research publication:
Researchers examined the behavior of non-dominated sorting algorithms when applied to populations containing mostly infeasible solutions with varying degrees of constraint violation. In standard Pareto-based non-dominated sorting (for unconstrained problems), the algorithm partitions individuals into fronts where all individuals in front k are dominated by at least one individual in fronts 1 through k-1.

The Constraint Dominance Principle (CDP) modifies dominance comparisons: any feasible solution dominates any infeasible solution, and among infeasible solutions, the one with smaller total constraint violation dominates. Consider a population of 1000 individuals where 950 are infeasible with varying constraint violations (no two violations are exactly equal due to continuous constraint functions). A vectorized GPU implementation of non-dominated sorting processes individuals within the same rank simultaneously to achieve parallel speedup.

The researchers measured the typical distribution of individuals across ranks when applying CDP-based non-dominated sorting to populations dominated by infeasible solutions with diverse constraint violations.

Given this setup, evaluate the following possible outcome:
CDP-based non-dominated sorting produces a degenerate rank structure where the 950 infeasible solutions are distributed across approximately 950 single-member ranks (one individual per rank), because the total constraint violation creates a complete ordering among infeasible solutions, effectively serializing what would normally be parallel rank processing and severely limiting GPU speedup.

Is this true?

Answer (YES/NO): YES